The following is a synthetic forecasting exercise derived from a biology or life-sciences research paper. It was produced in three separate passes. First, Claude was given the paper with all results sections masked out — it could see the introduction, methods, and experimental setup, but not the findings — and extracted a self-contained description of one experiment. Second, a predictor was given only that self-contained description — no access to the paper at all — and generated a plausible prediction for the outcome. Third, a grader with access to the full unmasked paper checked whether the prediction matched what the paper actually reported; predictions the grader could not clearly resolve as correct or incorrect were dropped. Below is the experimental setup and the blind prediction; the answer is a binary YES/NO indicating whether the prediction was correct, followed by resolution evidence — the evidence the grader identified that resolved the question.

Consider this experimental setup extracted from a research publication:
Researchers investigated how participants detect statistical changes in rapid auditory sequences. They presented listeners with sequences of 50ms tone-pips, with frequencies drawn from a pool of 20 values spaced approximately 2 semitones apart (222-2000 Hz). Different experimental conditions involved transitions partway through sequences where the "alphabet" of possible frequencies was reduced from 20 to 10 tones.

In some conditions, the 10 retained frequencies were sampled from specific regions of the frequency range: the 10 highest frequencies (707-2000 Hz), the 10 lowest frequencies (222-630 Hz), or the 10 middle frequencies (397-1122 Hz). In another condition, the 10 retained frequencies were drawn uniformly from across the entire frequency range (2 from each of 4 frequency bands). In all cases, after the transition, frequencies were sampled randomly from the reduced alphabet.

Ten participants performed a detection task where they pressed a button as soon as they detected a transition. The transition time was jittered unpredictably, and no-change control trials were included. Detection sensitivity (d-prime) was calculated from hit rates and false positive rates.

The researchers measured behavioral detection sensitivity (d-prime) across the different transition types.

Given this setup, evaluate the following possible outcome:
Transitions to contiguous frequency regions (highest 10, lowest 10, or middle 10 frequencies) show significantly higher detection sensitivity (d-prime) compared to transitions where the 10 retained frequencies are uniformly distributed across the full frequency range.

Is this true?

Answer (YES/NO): YES